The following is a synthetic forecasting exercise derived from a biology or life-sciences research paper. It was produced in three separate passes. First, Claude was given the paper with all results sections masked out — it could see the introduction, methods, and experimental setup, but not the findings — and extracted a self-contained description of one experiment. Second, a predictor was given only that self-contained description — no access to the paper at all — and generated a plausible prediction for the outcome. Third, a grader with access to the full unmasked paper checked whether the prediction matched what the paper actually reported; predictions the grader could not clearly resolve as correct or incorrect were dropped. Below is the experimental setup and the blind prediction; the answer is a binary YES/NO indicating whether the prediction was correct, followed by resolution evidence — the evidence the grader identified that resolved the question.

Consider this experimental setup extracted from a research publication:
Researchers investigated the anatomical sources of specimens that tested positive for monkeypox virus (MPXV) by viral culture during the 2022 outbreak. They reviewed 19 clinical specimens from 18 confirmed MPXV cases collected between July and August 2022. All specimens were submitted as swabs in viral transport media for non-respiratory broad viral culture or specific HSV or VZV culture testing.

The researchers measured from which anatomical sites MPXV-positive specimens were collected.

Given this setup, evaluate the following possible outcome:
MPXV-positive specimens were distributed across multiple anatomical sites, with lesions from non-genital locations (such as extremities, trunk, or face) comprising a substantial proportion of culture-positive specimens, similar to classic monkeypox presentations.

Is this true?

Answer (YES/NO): NO